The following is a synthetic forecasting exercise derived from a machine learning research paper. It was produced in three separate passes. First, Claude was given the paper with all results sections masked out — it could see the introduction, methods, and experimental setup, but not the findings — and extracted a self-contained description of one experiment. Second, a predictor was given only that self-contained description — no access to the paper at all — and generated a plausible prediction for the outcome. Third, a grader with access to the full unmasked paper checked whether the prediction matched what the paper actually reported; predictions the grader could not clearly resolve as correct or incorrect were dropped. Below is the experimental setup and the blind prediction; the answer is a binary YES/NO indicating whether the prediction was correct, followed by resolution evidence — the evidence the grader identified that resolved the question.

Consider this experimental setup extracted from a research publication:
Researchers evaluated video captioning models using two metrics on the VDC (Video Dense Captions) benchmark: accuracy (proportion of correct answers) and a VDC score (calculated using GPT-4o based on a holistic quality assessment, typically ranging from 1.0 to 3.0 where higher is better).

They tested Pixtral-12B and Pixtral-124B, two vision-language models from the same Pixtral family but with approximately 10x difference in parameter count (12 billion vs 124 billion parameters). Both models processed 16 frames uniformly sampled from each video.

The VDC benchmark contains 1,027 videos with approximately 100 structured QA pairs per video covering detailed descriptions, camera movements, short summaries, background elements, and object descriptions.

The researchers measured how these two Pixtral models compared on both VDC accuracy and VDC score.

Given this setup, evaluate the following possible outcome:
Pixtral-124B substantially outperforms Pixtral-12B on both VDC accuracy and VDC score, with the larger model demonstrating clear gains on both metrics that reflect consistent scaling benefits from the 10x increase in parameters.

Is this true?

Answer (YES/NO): NO